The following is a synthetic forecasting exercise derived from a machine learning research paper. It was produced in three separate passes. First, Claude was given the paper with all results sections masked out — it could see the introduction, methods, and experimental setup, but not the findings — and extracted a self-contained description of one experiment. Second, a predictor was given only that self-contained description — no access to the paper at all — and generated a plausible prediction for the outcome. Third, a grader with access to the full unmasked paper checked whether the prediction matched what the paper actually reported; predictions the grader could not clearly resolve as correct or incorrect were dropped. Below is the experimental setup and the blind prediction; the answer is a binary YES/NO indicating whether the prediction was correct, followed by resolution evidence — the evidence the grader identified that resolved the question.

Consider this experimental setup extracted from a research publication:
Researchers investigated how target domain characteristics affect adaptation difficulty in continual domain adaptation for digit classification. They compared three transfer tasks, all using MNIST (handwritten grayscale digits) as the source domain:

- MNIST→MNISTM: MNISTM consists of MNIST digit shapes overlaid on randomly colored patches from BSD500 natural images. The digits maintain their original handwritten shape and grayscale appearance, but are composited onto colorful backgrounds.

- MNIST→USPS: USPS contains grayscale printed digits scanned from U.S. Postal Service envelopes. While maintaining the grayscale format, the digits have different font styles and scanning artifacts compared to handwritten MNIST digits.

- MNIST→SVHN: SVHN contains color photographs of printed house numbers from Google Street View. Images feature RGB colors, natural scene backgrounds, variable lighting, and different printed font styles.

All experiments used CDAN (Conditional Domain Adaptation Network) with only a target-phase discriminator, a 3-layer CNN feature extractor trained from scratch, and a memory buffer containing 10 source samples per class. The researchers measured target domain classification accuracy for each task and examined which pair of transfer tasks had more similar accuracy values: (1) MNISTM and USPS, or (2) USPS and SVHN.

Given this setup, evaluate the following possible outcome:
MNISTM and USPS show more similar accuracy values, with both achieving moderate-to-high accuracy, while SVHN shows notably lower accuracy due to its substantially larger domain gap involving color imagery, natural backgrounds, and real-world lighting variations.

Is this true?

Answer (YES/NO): YES